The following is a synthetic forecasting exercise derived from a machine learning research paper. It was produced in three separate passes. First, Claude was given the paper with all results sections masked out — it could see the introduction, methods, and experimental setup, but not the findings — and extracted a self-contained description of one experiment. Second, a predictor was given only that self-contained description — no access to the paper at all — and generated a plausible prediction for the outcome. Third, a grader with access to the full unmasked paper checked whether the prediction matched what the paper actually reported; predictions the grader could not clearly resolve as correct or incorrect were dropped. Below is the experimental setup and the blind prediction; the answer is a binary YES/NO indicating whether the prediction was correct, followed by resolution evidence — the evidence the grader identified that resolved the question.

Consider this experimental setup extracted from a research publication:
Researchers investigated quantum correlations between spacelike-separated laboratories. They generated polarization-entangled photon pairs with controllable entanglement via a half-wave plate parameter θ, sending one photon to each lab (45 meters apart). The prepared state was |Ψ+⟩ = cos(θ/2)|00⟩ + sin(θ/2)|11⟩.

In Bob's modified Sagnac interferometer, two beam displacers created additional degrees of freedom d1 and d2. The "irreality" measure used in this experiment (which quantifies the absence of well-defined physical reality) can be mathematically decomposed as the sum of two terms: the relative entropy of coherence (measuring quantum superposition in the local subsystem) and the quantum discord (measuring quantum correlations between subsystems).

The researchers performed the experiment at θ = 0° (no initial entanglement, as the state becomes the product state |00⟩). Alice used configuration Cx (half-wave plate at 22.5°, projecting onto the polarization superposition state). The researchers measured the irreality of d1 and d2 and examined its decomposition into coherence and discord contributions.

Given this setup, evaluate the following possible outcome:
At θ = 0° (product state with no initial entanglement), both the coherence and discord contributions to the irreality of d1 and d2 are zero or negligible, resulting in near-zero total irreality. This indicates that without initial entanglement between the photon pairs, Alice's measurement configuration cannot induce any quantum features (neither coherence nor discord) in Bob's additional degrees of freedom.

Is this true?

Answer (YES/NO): YES